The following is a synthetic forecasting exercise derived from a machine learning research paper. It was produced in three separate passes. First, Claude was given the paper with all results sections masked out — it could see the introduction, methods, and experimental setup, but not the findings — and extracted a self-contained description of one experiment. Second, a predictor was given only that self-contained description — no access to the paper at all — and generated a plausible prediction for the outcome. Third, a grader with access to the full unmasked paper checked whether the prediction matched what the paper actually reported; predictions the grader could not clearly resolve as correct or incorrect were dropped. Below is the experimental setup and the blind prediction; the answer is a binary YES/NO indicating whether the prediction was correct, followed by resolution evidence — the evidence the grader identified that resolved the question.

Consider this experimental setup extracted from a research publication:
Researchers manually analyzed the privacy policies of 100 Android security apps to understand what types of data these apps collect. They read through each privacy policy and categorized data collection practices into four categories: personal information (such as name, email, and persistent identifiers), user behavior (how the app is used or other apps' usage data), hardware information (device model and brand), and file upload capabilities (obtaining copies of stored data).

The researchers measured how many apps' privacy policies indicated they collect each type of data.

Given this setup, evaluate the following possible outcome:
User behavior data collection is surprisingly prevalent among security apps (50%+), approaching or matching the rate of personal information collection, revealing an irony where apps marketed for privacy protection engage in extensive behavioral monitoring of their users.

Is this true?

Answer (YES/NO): YES